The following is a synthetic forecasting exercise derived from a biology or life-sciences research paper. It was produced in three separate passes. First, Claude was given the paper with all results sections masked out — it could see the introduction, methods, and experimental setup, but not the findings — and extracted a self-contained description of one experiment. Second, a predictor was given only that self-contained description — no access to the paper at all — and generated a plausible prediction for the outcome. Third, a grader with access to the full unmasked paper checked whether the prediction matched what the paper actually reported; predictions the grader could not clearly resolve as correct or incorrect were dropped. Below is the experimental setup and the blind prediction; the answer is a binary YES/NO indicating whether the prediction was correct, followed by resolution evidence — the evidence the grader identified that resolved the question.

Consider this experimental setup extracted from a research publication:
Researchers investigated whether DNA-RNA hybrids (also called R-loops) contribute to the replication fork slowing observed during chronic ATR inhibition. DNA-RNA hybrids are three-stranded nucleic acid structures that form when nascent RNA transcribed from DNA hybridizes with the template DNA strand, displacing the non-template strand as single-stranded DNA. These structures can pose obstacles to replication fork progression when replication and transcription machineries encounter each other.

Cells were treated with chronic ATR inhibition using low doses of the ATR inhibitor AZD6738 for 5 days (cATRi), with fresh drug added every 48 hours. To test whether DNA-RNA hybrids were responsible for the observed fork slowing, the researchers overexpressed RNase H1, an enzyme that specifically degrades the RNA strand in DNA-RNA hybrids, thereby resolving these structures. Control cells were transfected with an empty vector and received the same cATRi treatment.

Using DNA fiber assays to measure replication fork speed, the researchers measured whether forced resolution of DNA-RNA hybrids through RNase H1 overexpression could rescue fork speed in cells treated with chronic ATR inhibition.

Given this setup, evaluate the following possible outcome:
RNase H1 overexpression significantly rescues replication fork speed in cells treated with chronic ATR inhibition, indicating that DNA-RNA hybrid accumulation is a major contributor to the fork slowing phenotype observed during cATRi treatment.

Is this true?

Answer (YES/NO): YES